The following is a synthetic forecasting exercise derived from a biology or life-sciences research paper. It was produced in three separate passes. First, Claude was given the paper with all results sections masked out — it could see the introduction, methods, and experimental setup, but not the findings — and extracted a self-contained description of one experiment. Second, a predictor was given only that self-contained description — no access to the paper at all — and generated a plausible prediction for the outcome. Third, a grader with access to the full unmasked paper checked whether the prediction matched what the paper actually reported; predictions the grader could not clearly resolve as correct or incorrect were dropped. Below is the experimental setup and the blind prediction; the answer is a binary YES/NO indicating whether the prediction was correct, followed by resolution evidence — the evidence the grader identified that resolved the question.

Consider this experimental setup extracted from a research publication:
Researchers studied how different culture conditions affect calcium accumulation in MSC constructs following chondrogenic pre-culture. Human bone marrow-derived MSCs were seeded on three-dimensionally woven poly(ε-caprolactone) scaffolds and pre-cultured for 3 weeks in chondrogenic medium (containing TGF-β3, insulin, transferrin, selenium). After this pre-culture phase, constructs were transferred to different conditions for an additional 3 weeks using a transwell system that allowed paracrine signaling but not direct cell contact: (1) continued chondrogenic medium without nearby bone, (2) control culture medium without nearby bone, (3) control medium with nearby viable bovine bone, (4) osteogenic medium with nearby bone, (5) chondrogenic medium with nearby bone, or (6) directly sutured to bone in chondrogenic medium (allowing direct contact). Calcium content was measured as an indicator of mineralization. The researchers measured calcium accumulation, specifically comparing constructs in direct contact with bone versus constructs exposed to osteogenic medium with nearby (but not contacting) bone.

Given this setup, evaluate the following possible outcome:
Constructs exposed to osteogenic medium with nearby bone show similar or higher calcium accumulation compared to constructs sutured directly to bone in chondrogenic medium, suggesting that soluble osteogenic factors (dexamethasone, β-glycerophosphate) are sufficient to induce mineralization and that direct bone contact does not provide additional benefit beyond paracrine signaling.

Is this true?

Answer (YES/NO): YES